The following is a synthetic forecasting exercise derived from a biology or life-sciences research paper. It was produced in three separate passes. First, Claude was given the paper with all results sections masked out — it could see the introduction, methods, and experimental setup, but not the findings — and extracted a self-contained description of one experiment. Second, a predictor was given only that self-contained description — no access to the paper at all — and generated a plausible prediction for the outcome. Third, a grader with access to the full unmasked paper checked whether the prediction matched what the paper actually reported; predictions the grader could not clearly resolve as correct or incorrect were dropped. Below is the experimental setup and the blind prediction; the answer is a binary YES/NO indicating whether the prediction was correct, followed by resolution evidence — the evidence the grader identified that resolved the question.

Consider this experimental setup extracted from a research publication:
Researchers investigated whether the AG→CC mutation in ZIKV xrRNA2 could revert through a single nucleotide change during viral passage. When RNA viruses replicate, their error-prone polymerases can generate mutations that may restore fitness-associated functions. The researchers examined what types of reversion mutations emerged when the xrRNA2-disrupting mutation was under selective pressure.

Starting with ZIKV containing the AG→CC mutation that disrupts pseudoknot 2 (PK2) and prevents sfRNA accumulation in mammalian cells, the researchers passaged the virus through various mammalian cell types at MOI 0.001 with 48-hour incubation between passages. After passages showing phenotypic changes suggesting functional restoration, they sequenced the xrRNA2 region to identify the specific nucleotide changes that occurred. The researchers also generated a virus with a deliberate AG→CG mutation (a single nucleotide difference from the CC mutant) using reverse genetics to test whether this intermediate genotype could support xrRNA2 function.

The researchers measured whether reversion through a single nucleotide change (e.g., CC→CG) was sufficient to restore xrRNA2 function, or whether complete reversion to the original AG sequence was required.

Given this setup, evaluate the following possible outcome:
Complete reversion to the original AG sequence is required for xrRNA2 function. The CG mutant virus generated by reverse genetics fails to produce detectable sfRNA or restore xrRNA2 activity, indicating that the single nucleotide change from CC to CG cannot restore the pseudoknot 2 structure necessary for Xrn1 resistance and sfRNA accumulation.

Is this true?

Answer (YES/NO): NO